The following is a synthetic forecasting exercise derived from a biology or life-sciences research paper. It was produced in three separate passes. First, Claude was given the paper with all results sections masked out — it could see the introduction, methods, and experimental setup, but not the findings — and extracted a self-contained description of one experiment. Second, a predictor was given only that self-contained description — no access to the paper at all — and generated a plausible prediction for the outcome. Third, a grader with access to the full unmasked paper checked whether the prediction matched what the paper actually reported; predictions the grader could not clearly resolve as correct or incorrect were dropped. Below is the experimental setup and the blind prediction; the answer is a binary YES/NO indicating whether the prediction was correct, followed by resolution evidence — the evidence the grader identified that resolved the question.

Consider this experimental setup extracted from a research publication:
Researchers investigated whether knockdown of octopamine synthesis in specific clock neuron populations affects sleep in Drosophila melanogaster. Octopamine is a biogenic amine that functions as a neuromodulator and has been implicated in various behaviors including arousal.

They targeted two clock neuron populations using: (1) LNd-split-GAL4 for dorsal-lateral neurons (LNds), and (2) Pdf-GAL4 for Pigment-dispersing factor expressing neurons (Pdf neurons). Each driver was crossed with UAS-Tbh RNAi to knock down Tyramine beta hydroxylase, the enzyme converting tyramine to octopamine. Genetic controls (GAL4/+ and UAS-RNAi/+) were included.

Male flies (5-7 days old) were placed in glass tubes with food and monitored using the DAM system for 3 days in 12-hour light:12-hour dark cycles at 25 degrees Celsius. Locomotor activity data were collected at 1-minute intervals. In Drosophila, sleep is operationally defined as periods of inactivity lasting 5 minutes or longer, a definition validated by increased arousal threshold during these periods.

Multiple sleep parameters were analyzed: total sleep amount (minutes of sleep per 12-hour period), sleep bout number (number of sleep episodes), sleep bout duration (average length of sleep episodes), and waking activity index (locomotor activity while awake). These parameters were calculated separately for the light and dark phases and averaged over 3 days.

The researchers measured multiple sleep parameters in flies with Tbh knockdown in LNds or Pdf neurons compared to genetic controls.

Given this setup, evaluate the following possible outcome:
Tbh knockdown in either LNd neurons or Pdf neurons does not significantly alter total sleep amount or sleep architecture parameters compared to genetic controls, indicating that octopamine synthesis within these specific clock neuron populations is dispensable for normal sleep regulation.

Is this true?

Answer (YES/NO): YES